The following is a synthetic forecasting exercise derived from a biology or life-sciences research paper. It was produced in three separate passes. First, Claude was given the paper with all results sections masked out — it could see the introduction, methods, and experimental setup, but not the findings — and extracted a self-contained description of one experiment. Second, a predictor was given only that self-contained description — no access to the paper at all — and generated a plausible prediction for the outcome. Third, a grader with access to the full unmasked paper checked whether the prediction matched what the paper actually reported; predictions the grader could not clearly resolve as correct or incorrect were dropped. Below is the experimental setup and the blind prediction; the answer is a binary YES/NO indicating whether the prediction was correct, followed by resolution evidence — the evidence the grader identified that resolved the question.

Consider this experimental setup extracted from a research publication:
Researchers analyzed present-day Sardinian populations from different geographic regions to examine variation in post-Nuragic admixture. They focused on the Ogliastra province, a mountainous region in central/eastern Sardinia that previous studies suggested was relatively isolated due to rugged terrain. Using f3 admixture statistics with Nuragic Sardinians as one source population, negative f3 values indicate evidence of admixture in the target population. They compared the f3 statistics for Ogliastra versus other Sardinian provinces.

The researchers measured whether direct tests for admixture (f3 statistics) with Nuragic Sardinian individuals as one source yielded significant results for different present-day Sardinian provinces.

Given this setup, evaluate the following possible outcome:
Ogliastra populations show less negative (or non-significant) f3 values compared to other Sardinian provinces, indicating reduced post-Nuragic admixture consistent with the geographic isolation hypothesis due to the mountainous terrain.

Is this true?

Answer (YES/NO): YES